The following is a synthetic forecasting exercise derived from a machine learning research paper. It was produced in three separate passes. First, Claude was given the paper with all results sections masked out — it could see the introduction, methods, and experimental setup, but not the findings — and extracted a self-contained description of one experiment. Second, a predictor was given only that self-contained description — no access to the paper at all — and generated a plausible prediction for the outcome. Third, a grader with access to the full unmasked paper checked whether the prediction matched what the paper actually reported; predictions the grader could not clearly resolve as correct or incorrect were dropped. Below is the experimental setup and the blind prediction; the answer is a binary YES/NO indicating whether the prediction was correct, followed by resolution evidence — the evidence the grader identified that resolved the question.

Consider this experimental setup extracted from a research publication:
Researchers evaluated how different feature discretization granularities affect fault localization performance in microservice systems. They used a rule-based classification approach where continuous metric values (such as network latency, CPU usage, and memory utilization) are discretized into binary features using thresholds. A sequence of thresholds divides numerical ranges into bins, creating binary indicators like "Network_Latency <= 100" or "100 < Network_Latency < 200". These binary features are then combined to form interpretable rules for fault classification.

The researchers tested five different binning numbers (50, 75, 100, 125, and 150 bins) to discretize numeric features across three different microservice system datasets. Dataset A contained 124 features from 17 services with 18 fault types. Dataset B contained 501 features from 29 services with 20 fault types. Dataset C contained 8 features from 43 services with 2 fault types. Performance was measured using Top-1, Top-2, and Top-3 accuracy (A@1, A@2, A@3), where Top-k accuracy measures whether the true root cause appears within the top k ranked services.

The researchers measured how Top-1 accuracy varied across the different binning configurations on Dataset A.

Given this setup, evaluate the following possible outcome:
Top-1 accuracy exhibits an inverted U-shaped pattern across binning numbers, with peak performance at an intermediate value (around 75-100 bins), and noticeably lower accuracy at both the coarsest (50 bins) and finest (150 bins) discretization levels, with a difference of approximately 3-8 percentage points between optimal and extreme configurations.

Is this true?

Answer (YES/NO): NO